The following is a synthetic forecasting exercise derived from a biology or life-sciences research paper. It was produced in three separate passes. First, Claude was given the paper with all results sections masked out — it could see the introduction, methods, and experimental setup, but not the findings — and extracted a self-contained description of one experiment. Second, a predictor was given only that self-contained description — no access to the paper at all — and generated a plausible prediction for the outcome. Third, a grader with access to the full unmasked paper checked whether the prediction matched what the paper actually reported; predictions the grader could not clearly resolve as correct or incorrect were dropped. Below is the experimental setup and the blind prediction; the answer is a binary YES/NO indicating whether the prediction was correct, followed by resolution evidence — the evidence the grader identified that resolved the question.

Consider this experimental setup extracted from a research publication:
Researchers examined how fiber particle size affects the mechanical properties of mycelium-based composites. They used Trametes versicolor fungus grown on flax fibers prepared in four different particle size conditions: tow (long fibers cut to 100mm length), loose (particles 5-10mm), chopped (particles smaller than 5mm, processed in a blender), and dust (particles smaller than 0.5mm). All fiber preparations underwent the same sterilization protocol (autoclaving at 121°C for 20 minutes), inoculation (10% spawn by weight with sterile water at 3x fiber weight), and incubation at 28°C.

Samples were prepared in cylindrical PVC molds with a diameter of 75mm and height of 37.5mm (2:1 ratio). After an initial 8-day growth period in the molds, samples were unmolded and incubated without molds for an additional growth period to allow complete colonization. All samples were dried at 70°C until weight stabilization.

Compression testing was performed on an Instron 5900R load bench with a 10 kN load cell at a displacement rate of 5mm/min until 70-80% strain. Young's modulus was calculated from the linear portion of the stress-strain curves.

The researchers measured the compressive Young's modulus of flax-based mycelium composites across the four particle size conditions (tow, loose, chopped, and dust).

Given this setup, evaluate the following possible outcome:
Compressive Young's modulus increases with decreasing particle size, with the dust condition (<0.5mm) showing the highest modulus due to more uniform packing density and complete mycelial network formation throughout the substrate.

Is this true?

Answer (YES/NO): NO